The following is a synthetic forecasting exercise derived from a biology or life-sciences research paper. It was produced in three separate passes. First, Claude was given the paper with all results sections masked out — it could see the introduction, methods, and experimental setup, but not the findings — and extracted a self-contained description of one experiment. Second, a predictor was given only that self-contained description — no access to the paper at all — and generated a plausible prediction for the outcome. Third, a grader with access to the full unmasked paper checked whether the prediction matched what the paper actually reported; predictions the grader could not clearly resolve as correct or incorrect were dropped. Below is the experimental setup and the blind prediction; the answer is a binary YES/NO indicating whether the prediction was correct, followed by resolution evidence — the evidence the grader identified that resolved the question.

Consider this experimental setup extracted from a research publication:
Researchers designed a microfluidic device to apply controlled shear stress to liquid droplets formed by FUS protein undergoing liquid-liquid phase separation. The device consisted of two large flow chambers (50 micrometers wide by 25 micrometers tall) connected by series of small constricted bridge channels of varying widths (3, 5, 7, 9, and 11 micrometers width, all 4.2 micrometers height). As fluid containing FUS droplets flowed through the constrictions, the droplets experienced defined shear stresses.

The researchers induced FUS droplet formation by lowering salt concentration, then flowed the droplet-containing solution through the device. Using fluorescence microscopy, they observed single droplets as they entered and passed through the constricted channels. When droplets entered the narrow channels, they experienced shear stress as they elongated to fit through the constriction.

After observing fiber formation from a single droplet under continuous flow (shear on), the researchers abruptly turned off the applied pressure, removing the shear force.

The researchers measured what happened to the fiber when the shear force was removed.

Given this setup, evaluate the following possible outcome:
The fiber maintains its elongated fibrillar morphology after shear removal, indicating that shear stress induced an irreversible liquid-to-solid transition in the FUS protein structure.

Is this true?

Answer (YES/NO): NO